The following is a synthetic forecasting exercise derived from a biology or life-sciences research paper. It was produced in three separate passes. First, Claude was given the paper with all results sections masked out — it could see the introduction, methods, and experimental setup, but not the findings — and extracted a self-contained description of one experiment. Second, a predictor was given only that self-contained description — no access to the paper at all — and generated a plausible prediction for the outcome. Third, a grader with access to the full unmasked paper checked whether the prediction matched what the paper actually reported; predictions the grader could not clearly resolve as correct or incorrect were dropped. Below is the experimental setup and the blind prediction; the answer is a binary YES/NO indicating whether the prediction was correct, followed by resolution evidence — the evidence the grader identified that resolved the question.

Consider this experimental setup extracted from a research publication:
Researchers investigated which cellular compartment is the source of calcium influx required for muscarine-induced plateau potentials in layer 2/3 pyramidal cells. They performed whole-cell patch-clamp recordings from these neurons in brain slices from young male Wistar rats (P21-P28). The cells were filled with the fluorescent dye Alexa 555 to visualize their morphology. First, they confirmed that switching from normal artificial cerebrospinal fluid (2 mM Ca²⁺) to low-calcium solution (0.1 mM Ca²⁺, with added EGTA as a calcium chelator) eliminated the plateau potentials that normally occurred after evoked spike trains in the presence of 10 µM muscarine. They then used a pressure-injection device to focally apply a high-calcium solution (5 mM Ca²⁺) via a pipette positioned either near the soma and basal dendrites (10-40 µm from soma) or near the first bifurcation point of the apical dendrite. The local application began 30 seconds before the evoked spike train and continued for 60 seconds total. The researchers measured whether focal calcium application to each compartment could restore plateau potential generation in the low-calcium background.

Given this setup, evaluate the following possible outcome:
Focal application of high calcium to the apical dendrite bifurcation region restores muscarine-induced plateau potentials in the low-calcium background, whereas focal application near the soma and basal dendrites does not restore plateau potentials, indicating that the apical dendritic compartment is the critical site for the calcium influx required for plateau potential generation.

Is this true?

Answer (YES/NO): NO